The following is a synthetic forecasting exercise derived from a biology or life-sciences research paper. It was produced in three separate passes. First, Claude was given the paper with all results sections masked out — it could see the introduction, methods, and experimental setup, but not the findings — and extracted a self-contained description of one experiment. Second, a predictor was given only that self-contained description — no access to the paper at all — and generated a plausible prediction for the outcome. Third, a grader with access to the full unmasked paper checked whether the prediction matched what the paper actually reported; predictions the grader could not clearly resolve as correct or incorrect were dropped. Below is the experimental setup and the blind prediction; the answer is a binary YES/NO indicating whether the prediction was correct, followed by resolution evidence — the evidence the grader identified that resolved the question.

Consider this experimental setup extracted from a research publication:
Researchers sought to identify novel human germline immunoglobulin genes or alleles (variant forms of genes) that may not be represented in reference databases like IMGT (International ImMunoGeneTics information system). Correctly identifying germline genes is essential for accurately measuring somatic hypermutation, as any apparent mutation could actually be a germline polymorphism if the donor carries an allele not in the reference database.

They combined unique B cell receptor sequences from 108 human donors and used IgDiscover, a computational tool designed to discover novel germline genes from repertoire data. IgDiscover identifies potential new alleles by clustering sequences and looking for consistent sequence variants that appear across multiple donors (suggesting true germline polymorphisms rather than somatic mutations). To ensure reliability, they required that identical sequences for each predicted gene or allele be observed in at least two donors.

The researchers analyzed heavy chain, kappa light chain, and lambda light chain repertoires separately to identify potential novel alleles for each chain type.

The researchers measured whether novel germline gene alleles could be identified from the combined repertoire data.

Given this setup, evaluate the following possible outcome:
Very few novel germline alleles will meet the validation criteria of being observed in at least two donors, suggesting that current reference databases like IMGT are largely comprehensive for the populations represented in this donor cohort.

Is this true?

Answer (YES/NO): YES